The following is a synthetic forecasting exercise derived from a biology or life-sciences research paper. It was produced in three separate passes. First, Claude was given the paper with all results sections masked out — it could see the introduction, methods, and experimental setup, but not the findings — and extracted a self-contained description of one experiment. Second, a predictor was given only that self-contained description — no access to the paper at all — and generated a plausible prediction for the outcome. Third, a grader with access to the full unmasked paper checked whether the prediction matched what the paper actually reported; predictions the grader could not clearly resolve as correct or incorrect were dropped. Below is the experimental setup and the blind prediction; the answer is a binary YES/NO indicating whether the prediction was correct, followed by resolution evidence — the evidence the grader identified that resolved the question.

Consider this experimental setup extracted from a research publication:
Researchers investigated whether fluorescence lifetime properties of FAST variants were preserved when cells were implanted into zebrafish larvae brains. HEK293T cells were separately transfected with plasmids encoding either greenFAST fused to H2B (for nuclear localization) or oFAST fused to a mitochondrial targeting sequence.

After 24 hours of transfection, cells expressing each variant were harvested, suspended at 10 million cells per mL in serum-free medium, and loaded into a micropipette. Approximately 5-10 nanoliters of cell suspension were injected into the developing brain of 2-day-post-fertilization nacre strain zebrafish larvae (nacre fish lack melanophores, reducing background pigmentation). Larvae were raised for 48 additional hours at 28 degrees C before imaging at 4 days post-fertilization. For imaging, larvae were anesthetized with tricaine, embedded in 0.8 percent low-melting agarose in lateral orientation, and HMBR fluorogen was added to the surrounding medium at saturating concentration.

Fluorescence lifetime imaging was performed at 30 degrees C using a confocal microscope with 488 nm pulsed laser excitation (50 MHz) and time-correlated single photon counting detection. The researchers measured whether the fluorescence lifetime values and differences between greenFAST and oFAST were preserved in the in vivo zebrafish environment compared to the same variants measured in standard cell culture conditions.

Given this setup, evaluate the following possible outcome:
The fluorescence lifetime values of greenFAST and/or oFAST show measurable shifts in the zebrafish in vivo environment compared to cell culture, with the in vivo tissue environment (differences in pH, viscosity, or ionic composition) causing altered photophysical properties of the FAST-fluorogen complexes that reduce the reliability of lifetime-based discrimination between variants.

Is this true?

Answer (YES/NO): NO